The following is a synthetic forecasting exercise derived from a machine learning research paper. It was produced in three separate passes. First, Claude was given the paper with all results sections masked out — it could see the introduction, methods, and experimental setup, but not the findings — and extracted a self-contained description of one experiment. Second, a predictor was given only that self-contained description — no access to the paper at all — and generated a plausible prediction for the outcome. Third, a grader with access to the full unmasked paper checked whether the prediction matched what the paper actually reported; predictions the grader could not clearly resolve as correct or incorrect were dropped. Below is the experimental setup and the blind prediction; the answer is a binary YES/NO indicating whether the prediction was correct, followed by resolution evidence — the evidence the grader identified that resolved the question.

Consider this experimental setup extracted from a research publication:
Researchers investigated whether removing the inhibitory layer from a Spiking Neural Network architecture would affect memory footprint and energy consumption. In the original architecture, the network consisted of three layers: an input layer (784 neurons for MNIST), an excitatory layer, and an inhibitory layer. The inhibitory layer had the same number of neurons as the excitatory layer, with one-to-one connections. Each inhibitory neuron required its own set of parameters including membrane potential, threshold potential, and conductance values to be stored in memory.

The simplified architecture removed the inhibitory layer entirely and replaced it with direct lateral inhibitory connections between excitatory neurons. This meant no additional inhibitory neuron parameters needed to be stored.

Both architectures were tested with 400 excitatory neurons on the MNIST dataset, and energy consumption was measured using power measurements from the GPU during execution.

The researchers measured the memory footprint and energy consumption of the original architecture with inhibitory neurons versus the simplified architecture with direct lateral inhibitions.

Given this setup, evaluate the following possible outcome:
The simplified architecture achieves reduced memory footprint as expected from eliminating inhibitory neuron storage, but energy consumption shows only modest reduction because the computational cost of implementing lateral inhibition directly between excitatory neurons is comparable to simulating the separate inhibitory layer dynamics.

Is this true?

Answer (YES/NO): NO